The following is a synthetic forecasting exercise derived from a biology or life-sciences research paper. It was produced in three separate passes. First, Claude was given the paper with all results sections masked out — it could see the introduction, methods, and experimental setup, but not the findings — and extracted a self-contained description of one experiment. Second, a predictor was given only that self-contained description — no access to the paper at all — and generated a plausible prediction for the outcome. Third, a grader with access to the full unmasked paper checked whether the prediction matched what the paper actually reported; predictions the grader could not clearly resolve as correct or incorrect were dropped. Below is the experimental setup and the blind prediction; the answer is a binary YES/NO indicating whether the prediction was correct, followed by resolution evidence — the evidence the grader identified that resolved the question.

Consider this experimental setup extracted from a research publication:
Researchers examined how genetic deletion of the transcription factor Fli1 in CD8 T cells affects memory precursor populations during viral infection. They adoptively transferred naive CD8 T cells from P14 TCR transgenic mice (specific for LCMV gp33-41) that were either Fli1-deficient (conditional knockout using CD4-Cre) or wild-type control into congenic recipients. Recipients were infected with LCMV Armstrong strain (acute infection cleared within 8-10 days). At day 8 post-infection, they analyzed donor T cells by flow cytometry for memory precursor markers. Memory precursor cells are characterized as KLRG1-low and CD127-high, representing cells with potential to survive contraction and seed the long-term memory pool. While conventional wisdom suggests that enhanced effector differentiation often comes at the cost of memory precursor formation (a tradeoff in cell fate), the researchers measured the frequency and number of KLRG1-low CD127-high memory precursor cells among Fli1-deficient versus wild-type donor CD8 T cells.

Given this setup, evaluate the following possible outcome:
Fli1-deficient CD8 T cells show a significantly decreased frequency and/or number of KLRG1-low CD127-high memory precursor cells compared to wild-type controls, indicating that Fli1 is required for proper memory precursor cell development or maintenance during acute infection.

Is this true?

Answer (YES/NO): NO